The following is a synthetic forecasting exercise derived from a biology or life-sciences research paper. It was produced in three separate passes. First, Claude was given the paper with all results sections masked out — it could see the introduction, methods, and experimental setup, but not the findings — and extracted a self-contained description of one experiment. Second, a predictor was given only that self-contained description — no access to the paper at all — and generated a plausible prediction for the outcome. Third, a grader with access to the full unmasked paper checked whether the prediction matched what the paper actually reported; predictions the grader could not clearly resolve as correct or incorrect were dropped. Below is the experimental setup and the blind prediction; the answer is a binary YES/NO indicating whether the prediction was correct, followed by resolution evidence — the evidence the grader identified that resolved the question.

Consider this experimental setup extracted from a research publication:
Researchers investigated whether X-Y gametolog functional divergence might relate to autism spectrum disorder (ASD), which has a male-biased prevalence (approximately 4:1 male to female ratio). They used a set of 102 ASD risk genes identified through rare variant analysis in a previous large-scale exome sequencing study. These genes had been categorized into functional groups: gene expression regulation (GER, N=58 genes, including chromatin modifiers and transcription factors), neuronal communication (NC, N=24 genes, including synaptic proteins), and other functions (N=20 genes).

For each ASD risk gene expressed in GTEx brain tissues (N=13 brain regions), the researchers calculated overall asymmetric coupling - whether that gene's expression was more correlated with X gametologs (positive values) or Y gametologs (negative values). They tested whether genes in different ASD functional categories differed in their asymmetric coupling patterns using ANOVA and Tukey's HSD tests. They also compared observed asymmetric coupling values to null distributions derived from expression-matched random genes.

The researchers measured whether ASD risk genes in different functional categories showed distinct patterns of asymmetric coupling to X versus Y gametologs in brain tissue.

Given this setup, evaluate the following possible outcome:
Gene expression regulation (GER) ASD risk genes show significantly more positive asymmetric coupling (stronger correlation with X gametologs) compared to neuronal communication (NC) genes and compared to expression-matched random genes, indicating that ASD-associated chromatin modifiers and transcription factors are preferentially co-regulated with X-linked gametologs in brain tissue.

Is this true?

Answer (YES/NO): YES